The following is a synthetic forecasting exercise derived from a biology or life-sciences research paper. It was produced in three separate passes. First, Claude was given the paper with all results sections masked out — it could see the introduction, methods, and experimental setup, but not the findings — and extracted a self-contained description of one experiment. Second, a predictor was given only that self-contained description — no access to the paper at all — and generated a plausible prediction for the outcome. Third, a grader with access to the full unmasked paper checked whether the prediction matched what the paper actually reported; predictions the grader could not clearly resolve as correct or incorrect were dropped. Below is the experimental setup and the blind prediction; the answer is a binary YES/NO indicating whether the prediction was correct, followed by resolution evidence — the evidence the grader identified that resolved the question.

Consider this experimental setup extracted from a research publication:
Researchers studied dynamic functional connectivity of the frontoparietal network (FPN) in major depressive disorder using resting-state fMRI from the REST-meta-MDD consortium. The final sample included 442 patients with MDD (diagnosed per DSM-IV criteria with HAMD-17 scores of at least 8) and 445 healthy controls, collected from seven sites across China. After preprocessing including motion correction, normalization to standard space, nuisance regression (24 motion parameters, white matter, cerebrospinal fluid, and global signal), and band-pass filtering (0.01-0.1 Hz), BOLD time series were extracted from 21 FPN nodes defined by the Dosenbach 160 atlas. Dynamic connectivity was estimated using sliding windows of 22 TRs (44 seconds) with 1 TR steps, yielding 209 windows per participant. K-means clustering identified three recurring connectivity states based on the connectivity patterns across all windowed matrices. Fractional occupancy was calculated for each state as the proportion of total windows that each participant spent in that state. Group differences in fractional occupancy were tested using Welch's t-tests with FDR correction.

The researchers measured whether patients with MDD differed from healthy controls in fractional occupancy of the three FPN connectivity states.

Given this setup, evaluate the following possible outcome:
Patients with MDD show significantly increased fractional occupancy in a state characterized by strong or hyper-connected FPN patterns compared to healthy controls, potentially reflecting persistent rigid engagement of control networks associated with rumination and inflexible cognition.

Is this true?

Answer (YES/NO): NO